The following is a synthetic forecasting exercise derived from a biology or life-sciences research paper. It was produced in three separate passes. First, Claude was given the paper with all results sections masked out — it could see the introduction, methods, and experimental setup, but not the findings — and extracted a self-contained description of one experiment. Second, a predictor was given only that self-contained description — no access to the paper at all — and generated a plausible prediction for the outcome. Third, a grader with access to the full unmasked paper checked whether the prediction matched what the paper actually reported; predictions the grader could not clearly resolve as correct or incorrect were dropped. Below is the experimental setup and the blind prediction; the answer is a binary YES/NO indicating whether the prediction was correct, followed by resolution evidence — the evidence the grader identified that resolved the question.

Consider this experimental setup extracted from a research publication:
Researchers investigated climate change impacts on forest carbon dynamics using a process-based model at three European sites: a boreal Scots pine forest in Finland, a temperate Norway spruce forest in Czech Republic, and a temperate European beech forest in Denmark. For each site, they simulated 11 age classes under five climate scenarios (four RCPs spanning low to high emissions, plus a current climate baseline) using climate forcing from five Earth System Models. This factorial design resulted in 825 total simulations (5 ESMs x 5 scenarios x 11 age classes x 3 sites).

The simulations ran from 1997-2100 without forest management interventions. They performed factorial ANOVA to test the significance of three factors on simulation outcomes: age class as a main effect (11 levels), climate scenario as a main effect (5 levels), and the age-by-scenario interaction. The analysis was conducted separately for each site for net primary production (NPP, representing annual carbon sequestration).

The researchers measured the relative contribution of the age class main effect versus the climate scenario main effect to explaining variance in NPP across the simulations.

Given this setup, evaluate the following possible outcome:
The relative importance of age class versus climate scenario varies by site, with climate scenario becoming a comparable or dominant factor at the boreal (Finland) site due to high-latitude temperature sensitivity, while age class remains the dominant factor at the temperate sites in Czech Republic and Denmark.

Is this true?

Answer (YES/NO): NO